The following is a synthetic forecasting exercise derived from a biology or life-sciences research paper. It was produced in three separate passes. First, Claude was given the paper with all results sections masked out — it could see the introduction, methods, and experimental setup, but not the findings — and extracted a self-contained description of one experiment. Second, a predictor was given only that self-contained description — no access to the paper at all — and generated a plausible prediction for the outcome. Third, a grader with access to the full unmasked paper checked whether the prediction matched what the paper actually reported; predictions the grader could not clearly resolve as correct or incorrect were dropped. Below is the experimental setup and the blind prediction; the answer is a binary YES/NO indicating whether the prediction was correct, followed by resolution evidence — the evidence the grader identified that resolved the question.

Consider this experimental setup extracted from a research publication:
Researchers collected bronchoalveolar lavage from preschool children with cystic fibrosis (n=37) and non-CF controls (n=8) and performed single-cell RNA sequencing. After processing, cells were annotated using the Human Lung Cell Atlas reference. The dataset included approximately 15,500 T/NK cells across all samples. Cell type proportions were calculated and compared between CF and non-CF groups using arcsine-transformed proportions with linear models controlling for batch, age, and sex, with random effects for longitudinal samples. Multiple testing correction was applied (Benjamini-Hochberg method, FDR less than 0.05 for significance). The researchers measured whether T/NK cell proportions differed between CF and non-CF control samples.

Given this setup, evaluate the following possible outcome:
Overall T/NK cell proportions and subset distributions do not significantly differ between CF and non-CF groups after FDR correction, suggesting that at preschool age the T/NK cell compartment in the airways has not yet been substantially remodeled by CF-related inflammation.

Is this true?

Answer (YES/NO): YES